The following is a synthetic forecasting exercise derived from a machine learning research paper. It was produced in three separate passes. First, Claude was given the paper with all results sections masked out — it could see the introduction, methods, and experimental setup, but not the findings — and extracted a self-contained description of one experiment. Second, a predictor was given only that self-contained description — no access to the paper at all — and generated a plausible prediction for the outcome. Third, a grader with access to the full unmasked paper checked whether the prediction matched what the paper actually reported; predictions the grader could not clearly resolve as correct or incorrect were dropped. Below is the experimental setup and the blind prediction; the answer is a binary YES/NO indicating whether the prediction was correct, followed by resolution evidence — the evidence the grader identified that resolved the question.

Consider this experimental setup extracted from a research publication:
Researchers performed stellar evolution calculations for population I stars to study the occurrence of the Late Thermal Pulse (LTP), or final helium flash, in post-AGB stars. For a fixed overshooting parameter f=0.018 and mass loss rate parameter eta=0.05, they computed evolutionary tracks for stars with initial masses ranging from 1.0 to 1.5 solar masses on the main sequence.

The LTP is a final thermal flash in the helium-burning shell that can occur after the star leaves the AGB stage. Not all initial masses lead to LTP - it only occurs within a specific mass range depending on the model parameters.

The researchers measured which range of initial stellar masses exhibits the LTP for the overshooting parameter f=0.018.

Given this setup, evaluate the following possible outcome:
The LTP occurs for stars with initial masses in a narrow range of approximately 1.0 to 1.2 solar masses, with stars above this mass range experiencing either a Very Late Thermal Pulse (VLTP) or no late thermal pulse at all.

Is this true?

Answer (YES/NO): NO